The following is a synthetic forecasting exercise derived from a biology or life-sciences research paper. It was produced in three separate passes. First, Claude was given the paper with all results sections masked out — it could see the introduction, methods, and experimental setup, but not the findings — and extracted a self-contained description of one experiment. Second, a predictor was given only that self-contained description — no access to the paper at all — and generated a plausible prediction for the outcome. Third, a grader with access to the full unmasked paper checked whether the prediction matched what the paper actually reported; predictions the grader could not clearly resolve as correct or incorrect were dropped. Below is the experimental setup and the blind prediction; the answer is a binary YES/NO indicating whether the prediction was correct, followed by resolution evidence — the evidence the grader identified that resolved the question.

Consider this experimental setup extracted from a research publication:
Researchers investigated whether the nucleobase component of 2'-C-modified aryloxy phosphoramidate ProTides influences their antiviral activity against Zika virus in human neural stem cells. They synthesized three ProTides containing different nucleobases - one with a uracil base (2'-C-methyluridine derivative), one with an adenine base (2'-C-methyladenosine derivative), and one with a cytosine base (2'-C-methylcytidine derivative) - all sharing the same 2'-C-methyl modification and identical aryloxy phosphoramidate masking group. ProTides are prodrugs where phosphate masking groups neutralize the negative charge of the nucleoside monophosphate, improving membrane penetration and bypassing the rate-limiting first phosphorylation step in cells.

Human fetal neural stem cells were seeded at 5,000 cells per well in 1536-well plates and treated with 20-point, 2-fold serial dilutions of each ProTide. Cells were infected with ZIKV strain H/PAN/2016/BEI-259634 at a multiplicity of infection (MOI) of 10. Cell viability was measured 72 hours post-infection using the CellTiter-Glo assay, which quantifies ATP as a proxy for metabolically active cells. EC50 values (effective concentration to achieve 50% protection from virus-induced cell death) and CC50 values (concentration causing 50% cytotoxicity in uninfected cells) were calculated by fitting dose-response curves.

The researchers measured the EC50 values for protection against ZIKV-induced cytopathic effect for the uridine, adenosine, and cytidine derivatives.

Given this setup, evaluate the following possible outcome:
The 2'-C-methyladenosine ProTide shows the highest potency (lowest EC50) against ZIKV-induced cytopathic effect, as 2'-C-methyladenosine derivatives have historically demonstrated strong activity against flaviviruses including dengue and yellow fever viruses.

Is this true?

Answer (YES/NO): NO